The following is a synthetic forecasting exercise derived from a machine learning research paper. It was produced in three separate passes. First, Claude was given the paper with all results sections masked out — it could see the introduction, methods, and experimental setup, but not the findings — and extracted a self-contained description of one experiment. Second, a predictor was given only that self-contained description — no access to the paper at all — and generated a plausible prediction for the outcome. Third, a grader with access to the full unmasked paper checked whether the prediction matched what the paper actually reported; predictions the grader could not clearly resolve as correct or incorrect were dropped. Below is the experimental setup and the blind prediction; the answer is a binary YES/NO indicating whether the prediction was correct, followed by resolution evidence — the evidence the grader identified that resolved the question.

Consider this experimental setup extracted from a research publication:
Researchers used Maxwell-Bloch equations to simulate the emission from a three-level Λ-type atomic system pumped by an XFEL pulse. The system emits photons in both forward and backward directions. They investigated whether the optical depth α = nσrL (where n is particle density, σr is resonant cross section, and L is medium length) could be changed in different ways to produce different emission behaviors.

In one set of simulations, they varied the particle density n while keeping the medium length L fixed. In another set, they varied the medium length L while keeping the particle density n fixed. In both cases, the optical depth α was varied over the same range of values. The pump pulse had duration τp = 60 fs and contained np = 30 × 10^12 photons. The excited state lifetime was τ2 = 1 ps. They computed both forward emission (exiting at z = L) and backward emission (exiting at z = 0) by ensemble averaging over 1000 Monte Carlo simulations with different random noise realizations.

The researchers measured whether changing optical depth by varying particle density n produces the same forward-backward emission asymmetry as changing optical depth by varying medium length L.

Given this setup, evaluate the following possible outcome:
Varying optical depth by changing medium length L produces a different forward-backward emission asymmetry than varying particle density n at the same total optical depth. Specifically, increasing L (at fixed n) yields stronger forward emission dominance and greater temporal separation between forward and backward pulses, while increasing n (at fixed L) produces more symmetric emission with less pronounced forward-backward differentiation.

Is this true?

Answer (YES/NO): NO